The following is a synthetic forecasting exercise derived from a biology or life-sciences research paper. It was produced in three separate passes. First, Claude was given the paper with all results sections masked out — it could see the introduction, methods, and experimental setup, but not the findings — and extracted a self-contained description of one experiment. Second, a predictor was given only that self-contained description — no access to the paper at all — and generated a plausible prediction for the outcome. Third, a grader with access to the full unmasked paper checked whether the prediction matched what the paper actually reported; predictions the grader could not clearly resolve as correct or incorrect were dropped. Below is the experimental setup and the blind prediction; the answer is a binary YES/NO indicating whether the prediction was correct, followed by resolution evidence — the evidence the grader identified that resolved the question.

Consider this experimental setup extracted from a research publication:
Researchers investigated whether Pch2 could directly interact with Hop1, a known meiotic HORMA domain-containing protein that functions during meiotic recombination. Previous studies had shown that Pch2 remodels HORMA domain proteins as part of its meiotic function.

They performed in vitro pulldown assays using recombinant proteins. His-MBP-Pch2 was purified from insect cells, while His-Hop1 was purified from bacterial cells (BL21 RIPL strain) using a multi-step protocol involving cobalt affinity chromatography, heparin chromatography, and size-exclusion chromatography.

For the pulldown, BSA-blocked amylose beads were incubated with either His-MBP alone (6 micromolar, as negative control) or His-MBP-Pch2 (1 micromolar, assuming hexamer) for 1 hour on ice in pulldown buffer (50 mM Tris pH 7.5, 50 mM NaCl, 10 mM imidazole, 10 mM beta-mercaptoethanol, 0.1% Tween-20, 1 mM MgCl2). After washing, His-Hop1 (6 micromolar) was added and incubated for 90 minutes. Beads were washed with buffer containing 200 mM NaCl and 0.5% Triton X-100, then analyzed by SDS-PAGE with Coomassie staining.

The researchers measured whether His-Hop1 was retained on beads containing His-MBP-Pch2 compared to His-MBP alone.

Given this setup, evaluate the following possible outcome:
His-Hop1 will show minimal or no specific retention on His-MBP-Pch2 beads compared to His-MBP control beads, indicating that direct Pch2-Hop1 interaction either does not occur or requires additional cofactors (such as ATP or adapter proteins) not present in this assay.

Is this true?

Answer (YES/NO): NO